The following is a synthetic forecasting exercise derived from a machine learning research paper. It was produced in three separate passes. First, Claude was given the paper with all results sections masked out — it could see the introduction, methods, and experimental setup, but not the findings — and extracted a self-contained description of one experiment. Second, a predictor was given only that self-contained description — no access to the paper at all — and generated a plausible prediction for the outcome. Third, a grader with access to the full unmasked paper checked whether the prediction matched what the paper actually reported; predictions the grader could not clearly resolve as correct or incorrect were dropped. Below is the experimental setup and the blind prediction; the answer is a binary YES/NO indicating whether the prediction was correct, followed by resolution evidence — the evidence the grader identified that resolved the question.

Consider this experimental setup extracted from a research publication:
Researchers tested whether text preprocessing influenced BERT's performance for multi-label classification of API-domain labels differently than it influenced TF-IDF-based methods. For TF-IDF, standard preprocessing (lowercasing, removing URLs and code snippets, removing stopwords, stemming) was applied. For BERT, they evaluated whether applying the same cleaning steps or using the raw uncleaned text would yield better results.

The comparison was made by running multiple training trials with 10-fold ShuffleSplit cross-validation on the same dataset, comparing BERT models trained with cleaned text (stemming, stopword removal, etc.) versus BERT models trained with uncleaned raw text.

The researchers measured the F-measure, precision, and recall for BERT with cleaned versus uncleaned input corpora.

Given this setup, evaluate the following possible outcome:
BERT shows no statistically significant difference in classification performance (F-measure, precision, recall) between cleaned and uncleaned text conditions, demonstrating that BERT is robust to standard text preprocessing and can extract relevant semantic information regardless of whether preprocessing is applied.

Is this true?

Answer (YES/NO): NO